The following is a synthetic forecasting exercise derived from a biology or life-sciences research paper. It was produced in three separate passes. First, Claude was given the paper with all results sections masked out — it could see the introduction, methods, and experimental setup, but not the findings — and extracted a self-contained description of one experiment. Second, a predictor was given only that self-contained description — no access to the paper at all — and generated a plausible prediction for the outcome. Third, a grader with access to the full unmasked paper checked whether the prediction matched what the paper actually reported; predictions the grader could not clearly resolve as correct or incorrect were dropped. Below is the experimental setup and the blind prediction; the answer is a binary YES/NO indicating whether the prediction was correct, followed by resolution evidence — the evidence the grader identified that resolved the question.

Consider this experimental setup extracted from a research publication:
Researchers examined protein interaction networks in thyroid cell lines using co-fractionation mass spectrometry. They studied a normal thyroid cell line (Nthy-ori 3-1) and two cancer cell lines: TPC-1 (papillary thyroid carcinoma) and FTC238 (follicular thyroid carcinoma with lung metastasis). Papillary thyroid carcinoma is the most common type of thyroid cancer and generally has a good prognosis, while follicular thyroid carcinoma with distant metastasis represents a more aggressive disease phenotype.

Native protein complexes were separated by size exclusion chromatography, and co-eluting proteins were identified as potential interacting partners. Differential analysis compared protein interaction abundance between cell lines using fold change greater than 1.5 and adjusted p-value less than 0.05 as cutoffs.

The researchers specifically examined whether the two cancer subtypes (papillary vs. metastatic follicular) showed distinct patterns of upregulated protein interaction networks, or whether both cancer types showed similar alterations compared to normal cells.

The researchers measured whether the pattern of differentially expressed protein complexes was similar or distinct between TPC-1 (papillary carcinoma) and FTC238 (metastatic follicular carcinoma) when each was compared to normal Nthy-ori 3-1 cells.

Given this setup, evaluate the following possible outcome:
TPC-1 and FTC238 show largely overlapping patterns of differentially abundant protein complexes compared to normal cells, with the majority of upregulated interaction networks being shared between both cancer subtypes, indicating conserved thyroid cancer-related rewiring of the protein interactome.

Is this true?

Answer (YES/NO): NO